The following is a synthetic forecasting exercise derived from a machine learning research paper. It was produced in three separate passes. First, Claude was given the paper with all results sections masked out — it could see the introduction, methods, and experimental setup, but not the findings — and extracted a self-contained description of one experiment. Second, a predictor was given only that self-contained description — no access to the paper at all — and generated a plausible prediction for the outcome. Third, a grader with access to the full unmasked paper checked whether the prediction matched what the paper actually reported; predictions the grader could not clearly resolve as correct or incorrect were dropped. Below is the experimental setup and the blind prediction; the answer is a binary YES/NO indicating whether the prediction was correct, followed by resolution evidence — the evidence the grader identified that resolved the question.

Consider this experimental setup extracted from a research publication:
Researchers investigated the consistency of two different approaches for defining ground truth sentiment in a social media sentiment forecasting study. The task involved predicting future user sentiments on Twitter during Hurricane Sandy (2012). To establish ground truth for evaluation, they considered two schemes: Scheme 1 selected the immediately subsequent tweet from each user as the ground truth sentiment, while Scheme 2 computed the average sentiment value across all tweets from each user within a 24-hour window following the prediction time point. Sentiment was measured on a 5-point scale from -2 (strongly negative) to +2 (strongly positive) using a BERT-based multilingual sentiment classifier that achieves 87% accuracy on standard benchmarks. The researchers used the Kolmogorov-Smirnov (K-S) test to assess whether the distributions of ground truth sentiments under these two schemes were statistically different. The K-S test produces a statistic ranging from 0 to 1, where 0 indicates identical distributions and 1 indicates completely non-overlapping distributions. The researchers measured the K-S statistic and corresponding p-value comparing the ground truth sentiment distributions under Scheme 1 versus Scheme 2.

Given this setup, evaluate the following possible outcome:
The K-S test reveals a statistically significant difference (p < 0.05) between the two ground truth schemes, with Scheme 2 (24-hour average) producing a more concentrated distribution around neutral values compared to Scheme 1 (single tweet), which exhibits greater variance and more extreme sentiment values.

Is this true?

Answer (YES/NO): NO